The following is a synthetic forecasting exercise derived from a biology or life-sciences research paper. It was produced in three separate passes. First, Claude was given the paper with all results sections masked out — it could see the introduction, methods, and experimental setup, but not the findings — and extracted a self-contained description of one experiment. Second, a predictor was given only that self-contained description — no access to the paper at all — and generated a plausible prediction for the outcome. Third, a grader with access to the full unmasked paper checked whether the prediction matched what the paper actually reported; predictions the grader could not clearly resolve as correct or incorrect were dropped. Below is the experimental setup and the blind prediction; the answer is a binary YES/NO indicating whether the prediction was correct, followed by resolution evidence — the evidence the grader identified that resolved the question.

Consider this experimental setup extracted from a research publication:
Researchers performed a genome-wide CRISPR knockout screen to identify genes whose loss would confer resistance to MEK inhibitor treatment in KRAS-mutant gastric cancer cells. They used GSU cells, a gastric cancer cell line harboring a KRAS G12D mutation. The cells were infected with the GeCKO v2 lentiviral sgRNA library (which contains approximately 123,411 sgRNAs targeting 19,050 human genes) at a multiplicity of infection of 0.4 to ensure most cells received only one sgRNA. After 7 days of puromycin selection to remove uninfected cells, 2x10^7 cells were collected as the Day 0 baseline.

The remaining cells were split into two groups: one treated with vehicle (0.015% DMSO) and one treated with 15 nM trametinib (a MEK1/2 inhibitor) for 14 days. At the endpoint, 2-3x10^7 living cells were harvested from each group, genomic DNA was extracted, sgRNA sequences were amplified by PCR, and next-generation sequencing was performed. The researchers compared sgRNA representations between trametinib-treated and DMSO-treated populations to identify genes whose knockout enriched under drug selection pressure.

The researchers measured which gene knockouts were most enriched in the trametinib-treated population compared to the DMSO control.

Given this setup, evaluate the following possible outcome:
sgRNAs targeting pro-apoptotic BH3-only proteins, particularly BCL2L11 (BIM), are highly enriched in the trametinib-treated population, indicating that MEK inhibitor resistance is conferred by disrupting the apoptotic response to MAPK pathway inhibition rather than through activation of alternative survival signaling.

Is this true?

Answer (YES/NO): NO